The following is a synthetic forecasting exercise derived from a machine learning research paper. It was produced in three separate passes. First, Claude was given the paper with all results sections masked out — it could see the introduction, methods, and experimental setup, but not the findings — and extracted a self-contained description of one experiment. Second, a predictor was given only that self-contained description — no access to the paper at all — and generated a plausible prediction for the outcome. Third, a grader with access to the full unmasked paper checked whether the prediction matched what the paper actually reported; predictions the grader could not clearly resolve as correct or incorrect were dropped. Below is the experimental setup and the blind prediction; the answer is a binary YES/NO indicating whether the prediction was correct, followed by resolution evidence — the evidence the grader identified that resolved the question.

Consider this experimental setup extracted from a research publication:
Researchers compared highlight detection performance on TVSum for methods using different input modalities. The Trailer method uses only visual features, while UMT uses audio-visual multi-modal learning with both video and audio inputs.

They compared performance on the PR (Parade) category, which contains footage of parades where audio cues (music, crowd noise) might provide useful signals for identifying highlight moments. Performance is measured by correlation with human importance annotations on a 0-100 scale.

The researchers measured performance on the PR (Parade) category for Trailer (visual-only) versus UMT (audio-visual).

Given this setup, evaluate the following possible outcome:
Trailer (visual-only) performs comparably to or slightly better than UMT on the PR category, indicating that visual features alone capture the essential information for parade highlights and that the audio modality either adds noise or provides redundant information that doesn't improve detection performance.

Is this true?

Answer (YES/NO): NO